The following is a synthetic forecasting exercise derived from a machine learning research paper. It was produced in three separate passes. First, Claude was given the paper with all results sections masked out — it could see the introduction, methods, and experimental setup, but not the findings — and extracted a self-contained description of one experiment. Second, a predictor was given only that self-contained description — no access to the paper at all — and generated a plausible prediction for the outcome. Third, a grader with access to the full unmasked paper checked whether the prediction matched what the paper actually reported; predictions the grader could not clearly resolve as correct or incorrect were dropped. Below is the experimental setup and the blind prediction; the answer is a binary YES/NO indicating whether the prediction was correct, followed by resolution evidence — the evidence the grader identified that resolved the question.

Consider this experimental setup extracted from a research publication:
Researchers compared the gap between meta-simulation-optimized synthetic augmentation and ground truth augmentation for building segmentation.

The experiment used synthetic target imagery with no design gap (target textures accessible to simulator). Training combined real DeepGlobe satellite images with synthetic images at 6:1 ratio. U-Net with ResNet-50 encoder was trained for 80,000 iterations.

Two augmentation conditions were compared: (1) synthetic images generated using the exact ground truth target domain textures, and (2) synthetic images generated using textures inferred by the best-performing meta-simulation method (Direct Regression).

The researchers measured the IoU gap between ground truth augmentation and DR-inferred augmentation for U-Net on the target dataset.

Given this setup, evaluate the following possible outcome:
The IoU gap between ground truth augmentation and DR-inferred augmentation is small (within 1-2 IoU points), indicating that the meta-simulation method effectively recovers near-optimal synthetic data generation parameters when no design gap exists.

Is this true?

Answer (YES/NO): YES